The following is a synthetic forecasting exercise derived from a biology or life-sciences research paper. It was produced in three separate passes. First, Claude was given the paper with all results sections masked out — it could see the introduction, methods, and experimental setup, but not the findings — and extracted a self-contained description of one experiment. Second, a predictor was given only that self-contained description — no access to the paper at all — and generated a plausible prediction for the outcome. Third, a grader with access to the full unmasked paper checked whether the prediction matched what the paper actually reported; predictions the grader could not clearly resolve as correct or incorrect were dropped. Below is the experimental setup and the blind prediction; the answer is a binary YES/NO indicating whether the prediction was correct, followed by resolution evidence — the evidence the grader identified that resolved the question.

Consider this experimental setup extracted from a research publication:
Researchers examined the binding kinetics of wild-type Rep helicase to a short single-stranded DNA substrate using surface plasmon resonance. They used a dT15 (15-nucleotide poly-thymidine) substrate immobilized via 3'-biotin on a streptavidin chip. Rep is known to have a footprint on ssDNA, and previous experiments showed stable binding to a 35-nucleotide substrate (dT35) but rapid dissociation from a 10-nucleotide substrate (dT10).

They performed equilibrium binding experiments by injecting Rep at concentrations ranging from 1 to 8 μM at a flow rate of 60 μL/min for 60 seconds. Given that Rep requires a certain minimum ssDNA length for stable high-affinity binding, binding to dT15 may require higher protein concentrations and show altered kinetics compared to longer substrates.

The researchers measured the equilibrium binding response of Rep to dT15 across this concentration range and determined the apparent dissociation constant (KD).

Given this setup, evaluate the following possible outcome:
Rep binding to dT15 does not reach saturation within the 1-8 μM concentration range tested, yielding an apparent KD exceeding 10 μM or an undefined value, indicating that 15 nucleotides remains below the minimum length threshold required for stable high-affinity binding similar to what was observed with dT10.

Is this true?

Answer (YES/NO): NO